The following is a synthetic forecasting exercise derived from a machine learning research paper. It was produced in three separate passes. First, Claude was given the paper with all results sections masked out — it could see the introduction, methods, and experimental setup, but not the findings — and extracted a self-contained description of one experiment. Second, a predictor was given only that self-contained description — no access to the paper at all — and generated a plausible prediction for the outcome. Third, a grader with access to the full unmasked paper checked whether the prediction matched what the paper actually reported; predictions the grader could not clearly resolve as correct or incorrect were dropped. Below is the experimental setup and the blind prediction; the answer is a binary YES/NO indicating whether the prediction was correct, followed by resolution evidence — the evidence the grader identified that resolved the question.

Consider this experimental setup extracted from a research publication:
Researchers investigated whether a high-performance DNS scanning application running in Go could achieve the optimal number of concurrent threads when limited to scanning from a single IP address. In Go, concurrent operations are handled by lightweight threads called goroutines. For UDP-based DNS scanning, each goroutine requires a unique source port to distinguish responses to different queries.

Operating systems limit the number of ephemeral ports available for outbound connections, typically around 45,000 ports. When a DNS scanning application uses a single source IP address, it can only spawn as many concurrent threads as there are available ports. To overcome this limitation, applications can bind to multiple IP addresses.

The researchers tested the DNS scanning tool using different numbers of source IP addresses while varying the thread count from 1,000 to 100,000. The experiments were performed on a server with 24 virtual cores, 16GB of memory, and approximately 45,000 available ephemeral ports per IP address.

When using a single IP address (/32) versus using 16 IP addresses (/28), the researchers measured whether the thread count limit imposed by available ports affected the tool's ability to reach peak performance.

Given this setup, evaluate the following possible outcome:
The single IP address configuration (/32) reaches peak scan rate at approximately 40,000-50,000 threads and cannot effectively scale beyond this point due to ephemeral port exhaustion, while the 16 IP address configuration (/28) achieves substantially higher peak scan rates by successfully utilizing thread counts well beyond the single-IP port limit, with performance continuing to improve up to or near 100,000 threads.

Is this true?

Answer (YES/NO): NO